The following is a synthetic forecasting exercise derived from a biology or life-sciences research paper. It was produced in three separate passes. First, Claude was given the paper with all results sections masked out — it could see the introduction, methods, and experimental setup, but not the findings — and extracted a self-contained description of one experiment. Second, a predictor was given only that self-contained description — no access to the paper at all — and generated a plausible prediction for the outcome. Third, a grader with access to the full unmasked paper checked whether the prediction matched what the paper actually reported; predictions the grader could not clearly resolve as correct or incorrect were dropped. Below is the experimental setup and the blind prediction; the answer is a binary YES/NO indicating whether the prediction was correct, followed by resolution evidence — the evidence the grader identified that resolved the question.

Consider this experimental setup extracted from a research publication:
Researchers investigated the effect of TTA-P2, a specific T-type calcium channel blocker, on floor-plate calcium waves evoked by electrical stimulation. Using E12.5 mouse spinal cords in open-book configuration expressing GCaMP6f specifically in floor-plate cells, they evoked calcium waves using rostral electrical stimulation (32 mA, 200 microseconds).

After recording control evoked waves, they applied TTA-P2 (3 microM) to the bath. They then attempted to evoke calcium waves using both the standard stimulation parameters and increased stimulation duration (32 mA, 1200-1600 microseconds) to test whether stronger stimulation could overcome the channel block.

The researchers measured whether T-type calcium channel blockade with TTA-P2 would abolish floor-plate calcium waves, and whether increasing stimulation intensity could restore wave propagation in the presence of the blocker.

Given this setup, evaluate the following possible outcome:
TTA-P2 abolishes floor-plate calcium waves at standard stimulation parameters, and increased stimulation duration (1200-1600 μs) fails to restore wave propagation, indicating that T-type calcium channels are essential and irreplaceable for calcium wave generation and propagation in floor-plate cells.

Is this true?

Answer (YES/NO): YES